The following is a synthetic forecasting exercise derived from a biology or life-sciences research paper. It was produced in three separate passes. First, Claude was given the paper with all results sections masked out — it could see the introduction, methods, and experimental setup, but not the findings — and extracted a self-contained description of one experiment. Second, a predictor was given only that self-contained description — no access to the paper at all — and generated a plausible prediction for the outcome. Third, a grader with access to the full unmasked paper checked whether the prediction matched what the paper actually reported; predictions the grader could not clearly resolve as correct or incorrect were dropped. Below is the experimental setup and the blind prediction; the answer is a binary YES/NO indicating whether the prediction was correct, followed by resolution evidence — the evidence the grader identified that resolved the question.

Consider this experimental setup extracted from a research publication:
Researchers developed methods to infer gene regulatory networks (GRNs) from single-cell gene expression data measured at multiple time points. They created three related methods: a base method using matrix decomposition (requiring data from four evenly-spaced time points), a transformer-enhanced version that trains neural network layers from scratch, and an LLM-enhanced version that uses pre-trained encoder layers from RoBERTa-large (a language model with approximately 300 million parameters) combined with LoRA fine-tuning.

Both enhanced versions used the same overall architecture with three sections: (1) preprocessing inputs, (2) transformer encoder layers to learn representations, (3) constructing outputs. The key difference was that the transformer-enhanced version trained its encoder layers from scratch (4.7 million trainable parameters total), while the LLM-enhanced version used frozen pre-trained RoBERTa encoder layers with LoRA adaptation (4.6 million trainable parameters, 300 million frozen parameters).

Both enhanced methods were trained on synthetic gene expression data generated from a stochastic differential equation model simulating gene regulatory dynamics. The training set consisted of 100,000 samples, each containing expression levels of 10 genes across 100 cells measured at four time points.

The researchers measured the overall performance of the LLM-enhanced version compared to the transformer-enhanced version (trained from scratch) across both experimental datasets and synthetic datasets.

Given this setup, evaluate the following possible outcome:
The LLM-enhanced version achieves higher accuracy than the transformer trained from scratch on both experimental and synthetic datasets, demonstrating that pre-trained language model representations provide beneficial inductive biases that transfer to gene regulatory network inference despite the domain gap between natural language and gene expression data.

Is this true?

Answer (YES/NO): NO